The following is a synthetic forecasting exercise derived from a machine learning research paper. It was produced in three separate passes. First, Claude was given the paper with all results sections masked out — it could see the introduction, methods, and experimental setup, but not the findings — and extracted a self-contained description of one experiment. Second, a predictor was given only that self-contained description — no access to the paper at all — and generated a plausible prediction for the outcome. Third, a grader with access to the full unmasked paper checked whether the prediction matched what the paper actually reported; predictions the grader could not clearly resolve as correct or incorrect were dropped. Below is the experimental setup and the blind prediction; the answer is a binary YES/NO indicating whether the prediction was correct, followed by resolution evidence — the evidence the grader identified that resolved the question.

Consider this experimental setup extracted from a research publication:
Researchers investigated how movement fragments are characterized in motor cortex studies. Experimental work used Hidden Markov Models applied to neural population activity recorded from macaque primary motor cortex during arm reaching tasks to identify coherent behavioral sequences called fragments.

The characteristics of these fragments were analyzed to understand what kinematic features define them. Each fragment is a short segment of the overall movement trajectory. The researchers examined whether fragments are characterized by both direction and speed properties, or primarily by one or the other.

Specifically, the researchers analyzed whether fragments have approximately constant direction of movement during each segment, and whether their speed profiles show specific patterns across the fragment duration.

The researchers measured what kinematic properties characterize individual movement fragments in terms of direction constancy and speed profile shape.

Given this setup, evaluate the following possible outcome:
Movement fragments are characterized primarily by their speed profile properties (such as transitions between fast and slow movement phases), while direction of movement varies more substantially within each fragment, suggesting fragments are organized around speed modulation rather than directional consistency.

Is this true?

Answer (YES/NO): NO